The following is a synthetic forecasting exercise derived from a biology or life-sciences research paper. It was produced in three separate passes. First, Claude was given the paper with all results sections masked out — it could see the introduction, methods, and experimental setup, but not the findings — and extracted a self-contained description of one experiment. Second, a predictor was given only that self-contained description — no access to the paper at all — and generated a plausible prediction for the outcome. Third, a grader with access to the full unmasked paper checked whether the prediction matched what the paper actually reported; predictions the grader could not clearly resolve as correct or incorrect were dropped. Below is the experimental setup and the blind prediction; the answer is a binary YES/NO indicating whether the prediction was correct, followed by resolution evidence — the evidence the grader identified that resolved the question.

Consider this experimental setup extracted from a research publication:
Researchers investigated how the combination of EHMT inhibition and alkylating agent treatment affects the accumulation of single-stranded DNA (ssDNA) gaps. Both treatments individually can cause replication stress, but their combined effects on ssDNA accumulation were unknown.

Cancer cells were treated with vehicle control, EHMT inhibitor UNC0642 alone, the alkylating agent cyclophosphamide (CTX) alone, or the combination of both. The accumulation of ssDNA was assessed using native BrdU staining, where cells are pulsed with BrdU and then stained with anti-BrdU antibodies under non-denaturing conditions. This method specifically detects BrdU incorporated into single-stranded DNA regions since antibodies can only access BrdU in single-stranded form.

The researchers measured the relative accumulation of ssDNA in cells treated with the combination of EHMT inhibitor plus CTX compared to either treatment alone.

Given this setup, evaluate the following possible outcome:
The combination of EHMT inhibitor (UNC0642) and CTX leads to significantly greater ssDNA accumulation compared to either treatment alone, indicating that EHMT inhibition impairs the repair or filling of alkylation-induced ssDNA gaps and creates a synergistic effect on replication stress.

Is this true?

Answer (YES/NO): YES